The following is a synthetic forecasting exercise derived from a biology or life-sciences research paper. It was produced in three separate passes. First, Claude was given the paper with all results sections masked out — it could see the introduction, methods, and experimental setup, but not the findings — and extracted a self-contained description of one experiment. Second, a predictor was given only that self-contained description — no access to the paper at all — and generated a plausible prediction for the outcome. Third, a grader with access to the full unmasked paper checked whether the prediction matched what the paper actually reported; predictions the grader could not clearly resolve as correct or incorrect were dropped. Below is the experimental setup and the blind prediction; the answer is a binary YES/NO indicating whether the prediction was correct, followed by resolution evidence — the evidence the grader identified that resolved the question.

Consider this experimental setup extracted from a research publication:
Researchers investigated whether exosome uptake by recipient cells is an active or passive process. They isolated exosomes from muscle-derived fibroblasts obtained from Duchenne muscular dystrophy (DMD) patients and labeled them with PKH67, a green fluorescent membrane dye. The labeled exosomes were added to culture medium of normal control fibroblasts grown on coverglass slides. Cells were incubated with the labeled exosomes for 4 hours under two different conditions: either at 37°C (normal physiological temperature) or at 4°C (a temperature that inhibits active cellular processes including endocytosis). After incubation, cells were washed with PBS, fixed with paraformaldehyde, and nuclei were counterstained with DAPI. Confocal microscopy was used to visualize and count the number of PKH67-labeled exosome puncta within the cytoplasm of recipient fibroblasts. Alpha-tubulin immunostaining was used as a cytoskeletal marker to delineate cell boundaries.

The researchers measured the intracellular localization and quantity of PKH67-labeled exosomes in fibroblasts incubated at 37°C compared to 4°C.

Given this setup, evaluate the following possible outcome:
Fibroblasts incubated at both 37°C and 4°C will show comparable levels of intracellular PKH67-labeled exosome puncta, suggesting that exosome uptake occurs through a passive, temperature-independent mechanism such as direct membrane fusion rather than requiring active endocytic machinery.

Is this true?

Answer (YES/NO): NO